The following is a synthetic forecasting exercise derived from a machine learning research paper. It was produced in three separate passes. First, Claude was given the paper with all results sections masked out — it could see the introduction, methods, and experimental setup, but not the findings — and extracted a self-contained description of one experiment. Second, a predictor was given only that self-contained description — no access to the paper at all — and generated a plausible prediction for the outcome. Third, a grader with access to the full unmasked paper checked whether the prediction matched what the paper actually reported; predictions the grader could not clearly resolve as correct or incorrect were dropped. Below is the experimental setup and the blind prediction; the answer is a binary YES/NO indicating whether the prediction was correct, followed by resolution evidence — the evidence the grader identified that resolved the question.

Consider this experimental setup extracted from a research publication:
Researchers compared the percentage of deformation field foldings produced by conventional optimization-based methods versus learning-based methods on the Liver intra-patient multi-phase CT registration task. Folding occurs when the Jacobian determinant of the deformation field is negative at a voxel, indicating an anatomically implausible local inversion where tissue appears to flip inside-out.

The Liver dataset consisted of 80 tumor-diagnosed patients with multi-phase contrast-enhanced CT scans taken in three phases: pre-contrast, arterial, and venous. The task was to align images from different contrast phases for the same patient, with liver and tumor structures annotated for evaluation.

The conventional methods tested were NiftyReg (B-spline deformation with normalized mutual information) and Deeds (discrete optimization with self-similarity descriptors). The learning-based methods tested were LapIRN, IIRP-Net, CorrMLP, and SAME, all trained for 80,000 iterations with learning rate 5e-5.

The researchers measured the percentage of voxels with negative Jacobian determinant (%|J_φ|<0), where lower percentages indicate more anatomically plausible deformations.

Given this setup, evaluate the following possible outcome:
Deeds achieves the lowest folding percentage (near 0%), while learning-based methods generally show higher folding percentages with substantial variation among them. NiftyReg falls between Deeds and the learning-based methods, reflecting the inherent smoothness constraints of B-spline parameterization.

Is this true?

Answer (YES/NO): NO